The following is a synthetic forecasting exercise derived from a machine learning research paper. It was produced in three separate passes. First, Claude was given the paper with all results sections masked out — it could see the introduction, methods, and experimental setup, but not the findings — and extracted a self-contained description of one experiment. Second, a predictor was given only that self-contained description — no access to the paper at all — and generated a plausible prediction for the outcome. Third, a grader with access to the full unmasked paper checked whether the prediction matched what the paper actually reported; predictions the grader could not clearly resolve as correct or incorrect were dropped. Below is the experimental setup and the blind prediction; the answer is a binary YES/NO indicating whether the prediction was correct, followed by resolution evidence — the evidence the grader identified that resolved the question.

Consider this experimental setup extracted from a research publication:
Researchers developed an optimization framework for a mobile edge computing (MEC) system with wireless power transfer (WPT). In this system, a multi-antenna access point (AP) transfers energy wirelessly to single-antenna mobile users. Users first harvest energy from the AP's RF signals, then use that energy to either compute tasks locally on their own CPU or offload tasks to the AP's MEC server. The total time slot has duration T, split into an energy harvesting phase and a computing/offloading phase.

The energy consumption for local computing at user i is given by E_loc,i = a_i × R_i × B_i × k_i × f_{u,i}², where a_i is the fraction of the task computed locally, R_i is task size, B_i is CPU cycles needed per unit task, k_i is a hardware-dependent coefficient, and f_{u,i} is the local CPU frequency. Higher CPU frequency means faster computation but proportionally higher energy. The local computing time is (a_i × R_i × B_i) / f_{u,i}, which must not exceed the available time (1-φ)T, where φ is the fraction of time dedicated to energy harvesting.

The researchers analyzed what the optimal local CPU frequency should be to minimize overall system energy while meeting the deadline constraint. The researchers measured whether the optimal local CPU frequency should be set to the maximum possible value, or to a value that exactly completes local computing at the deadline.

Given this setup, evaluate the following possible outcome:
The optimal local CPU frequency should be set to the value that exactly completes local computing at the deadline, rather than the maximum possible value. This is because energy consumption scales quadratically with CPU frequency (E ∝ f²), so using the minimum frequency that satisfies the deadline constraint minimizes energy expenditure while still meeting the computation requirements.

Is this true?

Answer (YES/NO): YES